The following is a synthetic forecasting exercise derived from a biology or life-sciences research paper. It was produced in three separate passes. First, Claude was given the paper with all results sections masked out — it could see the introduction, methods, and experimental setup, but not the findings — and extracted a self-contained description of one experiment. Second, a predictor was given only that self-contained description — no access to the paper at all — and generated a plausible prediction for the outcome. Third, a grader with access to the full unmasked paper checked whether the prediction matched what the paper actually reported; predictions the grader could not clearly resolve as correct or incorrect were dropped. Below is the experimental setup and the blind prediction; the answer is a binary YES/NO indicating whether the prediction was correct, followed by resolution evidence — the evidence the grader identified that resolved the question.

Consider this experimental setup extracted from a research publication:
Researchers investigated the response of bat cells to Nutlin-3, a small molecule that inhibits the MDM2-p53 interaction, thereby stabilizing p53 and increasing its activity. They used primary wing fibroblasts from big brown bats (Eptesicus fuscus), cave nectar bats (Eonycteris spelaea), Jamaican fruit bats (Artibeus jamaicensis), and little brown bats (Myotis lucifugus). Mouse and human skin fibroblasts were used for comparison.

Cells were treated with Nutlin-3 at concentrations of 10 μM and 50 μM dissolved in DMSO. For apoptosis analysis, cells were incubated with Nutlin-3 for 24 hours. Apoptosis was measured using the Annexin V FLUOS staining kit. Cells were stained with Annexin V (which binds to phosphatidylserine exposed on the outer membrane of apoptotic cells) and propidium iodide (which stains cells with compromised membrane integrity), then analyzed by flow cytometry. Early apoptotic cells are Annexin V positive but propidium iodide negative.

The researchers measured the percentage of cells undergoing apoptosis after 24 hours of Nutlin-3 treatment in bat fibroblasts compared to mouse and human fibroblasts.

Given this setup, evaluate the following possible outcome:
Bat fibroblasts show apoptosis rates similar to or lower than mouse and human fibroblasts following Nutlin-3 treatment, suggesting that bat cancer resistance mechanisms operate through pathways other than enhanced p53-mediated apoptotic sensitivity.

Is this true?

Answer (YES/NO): NO